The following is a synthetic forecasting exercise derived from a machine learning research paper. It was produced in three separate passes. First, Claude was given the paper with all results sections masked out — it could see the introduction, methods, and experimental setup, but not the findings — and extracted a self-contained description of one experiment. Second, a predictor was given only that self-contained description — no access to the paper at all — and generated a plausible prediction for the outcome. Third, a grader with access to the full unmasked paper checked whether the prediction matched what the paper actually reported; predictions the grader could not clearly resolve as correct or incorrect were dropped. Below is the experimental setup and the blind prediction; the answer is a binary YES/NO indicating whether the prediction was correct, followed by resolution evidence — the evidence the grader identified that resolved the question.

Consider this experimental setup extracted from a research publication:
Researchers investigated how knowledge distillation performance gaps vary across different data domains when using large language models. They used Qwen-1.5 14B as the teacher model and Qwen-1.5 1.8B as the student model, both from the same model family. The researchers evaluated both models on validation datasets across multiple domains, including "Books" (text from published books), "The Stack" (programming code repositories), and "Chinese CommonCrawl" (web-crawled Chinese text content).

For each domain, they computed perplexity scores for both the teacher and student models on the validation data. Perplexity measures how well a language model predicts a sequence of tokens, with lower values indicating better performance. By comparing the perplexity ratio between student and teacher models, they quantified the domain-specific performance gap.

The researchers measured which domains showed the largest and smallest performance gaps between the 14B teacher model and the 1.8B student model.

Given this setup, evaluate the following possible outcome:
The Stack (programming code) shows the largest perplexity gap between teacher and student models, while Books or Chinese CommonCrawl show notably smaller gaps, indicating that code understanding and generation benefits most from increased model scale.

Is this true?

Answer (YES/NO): NO